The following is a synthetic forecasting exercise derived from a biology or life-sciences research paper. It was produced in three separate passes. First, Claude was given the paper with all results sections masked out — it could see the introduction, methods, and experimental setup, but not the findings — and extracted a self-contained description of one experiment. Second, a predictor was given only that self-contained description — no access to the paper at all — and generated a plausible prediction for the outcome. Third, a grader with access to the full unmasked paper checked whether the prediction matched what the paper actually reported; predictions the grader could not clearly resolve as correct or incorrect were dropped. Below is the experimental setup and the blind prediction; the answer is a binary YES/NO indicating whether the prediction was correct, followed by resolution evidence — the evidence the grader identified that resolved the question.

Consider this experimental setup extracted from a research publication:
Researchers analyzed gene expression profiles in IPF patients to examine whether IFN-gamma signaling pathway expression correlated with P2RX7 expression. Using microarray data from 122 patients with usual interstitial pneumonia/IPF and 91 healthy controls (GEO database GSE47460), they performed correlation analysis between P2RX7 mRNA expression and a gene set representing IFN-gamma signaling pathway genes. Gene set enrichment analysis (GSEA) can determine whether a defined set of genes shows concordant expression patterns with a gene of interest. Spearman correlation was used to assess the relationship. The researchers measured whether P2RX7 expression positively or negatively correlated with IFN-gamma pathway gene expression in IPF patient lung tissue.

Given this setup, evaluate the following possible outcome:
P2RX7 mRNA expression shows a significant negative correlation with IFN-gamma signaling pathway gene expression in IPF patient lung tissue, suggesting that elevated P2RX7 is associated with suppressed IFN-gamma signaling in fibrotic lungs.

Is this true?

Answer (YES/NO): NO